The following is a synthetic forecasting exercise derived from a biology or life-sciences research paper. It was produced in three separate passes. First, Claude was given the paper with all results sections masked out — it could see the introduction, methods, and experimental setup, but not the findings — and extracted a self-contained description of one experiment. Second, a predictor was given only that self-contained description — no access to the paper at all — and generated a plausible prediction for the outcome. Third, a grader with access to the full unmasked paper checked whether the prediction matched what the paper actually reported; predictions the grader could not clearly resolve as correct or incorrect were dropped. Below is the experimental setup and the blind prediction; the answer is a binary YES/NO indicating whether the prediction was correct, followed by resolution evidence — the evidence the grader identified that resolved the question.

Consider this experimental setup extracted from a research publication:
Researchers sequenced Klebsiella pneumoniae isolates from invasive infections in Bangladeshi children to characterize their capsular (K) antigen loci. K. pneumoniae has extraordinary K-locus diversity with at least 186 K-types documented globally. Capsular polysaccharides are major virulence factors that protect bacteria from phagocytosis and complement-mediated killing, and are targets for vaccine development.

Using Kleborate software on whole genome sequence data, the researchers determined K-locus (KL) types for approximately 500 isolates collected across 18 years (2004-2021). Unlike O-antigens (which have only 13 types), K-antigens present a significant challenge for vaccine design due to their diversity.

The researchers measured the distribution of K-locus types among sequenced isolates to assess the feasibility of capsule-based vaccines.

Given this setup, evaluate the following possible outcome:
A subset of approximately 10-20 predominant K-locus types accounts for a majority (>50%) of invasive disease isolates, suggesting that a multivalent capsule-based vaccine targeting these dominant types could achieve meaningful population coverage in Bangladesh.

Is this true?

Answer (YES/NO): NO